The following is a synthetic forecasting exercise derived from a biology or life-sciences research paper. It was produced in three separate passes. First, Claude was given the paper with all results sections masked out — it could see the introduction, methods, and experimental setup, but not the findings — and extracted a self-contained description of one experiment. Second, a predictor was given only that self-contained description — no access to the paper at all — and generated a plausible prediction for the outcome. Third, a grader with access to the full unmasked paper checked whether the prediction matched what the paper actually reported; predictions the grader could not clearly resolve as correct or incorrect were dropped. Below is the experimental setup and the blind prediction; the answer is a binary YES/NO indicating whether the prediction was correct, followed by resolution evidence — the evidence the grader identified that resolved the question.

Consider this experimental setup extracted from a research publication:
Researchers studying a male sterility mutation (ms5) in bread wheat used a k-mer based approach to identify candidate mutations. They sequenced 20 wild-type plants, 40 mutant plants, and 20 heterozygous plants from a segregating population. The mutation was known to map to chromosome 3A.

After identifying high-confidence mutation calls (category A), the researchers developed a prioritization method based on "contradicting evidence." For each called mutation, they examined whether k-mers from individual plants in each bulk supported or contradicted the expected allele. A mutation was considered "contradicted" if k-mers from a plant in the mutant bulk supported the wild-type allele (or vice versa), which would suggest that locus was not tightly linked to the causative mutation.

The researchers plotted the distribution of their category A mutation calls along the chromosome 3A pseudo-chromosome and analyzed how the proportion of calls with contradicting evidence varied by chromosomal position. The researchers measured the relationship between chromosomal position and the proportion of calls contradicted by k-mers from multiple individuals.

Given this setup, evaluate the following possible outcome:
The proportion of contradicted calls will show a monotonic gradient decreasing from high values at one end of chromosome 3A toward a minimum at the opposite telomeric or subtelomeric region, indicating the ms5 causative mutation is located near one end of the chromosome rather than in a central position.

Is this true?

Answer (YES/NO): NO